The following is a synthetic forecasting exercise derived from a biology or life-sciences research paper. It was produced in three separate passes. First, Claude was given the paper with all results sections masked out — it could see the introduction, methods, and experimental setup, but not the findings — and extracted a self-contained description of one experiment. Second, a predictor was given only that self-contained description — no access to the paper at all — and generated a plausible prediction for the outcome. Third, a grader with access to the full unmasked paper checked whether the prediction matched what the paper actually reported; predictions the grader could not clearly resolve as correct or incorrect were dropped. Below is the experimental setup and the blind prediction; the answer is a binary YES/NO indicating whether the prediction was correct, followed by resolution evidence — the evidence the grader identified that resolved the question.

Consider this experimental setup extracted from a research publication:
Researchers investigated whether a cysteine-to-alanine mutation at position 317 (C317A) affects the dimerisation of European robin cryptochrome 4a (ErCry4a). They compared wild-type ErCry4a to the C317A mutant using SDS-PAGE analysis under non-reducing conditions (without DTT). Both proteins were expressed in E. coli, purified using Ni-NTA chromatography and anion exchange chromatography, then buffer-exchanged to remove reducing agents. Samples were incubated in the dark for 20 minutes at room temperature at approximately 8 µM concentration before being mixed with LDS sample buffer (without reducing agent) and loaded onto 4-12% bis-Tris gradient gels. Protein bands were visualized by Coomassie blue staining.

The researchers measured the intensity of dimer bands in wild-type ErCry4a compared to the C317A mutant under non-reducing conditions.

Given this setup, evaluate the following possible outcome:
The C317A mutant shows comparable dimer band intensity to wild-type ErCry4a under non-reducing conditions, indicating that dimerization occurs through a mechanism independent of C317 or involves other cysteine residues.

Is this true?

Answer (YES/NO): NO